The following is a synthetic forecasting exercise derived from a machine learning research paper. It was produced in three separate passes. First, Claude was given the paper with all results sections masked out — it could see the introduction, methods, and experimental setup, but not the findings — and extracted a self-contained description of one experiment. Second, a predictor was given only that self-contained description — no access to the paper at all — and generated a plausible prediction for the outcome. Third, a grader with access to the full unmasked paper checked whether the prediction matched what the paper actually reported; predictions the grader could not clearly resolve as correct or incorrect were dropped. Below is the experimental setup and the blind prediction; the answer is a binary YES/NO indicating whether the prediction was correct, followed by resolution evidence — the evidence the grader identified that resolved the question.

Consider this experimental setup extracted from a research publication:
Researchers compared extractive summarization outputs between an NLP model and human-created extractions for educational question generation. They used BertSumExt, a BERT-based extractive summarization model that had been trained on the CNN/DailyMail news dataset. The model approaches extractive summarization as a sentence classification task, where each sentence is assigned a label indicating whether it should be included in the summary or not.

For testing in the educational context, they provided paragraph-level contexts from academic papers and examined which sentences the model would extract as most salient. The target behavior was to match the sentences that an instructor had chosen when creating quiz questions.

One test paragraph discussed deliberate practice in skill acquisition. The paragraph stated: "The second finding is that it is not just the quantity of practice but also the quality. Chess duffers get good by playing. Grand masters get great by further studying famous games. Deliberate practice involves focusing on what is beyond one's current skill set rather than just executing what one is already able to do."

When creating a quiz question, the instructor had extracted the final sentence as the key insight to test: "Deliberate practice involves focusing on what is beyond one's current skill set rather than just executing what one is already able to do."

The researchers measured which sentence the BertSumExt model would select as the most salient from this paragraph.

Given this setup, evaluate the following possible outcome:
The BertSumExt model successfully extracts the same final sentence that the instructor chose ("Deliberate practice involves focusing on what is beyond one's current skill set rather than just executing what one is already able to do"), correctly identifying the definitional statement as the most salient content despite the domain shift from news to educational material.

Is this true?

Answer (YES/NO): NO